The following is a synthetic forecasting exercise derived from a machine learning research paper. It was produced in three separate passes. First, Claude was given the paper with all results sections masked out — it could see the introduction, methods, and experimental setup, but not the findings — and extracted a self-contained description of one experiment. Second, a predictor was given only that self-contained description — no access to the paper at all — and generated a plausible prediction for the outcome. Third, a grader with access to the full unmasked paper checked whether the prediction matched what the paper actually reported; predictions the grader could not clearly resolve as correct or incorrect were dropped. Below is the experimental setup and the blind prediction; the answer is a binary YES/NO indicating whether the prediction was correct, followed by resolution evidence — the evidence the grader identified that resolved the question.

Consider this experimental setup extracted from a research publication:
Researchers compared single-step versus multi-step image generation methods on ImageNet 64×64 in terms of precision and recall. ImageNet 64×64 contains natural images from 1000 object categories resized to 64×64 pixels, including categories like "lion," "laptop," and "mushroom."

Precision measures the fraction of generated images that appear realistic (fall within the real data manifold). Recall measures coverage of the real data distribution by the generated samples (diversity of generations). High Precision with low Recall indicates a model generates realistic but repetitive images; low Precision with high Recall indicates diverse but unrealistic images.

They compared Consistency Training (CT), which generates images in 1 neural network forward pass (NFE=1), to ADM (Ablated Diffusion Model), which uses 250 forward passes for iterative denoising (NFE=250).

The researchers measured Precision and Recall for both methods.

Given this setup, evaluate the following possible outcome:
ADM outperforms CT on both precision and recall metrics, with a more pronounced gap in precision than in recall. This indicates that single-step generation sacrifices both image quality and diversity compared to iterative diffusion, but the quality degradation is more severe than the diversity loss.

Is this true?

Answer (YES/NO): NO